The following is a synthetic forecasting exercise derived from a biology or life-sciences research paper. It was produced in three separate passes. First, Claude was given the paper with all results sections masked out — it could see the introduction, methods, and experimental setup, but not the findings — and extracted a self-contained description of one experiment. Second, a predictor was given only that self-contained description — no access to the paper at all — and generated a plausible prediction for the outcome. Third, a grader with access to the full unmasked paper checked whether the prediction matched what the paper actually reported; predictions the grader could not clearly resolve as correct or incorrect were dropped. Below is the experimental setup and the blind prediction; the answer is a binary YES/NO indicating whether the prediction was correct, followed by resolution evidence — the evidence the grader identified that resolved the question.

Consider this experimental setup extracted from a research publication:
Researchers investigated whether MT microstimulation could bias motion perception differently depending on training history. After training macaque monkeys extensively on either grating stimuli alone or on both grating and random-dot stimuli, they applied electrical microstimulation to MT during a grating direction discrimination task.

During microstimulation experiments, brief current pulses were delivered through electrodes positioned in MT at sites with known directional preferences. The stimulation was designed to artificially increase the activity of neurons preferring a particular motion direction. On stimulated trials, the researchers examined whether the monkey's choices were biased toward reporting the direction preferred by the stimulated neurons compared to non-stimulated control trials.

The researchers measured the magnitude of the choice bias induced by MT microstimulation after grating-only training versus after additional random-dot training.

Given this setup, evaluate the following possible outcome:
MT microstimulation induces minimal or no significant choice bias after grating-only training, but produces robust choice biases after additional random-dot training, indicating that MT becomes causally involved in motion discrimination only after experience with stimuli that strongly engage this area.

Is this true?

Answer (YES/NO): YES